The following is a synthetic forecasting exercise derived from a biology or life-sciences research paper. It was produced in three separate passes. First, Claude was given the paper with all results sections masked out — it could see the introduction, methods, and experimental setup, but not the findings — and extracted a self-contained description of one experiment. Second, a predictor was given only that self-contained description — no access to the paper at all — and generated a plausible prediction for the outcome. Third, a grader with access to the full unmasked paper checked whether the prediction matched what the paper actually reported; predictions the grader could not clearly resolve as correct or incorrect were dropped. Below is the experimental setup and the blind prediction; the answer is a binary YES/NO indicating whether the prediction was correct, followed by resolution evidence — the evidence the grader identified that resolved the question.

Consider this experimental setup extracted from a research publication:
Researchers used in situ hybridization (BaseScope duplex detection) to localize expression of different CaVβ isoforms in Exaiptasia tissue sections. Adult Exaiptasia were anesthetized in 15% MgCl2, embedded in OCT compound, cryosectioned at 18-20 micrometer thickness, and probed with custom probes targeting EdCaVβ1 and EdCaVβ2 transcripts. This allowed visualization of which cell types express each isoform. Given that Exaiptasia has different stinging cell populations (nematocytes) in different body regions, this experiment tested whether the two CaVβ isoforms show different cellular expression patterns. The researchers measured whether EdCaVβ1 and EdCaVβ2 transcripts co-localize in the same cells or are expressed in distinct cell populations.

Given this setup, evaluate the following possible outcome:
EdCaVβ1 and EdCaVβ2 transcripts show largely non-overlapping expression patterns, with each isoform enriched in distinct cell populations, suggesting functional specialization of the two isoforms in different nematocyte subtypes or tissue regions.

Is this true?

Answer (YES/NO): YES